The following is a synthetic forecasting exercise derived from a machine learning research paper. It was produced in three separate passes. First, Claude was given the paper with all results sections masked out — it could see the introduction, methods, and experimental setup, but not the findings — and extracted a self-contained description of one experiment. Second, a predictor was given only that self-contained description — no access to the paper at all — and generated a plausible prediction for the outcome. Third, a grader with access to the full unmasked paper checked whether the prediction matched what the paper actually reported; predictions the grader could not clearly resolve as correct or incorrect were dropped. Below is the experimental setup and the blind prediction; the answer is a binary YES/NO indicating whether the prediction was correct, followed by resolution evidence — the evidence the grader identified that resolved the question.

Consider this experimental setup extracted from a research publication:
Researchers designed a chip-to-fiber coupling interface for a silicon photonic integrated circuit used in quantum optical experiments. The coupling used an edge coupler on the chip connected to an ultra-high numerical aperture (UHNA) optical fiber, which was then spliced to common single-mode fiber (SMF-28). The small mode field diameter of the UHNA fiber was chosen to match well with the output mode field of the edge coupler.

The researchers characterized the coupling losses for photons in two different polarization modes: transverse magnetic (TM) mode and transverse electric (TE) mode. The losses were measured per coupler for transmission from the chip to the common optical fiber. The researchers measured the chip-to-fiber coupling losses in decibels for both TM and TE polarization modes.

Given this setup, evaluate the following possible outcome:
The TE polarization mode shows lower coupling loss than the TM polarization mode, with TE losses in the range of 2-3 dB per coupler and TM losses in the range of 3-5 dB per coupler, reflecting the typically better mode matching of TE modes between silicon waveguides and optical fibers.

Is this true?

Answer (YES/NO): NO